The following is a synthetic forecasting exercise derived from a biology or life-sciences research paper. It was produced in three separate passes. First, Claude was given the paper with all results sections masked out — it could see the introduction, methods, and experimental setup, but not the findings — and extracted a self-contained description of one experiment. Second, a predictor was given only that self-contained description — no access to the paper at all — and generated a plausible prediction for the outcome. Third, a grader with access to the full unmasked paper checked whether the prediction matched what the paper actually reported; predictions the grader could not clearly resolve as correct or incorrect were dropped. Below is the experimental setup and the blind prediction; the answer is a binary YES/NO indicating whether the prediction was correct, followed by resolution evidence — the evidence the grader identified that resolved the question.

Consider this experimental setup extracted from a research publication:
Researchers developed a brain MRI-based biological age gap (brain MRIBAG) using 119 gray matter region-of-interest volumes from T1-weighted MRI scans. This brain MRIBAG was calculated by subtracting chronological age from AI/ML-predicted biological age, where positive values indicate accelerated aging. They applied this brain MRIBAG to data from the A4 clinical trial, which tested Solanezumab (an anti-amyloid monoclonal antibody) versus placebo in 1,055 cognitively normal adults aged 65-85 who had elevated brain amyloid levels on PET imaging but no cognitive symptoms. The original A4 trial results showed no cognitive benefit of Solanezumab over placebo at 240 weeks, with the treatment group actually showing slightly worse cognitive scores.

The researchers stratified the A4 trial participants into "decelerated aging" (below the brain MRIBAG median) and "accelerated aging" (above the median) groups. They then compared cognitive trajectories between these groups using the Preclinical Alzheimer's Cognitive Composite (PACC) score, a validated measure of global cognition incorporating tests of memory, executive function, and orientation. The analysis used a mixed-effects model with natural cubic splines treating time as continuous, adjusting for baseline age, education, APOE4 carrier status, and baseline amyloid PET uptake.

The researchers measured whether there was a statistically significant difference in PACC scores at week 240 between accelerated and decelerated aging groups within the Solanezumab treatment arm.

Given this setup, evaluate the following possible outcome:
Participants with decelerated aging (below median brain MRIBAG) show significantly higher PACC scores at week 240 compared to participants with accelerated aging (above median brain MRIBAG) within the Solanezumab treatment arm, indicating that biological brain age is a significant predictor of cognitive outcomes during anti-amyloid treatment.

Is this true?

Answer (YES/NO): YES